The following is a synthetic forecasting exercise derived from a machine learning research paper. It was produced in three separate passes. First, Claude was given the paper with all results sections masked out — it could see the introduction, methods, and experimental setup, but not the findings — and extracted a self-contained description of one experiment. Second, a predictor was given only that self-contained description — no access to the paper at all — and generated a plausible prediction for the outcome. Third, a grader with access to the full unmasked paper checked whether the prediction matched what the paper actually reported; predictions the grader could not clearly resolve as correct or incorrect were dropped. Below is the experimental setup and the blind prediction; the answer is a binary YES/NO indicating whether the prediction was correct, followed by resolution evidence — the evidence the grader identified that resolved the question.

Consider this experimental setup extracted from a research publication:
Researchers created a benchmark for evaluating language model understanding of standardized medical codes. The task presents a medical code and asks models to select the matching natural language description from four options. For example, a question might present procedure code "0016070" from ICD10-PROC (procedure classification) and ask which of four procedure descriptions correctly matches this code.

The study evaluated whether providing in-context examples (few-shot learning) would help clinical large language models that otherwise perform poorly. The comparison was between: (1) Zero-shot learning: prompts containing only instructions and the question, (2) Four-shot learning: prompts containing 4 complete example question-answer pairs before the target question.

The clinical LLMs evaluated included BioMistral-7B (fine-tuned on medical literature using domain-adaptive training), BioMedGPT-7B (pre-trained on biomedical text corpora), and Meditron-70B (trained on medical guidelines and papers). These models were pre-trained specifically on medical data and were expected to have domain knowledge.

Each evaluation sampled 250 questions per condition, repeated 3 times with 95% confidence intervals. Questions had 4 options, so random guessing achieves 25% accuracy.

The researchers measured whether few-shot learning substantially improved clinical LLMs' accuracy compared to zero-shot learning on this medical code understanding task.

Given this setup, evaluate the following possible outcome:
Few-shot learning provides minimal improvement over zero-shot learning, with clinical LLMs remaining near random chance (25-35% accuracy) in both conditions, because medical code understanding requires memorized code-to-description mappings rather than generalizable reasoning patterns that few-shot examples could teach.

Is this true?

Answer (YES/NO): YES